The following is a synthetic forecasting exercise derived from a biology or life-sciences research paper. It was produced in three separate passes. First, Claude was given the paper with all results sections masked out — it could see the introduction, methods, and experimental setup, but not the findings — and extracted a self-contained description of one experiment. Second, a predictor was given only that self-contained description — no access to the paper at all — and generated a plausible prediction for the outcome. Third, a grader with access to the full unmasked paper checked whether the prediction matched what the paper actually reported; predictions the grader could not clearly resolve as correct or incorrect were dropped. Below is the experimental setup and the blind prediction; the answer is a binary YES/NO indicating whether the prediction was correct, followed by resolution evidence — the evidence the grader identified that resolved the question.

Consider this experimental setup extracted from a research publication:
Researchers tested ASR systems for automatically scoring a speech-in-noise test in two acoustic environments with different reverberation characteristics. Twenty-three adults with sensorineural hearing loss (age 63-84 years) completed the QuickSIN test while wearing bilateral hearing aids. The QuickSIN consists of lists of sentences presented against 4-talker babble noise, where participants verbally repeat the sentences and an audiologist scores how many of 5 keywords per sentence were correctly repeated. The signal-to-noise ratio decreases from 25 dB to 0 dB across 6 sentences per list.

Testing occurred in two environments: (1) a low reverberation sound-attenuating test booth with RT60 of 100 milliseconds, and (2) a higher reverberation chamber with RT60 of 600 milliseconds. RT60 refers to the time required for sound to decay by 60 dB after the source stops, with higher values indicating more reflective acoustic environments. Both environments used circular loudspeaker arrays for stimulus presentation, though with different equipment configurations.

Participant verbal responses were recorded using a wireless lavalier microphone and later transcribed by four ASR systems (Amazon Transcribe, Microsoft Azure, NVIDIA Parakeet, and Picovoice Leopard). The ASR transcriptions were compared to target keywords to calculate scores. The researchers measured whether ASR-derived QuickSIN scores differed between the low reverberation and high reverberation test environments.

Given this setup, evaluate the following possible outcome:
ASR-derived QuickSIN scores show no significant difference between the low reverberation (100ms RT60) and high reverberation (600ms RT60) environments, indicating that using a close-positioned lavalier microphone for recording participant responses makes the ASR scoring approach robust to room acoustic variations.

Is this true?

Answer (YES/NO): NO